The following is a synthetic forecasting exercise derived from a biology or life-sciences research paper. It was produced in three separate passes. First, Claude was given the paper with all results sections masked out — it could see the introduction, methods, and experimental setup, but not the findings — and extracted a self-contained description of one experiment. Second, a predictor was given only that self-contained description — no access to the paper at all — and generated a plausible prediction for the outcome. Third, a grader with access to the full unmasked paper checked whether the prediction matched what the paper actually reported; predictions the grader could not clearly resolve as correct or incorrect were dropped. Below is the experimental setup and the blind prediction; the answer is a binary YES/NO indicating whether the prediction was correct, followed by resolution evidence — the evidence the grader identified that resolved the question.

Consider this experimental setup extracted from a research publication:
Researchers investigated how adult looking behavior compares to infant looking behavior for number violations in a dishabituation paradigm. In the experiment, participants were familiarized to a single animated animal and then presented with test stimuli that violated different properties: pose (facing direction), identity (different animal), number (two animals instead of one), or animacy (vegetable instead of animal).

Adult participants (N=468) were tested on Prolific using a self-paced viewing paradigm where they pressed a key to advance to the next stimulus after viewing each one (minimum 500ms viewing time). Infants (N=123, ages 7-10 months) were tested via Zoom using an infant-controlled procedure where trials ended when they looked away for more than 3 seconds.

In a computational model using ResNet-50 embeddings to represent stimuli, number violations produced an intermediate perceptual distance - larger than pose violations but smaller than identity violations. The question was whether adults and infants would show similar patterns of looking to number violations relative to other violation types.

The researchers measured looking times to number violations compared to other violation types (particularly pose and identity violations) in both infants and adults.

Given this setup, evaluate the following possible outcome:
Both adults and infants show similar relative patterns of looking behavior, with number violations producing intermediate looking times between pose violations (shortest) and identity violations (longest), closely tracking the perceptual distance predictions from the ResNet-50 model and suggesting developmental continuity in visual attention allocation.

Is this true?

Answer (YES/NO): NO